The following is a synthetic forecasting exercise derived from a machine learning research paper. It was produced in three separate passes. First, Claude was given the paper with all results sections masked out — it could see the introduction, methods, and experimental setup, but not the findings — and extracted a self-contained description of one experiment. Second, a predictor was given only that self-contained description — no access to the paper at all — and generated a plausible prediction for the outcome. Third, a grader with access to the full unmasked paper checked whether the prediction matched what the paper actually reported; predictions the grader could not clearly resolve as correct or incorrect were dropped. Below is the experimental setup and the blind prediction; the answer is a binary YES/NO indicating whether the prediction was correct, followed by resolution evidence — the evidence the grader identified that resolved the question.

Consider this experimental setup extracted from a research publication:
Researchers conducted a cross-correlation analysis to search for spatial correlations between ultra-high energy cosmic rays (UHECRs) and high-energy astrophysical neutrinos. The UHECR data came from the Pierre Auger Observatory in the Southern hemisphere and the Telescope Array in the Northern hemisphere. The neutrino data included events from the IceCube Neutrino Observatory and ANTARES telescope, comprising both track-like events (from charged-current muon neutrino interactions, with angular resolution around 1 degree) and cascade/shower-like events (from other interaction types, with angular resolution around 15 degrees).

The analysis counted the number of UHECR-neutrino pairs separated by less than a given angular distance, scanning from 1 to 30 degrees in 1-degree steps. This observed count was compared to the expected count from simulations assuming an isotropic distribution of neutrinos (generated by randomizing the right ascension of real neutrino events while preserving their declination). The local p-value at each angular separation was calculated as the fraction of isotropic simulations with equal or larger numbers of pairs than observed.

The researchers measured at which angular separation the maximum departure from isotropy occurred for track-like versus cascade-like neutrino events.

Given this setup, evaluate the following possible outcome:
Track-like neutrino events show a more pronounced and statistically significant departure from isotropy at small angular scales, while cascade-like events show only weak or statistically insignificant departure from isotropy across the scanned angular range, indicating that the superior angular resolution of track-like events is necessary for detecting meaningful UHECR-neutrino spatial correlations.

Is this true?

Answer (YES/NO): NO